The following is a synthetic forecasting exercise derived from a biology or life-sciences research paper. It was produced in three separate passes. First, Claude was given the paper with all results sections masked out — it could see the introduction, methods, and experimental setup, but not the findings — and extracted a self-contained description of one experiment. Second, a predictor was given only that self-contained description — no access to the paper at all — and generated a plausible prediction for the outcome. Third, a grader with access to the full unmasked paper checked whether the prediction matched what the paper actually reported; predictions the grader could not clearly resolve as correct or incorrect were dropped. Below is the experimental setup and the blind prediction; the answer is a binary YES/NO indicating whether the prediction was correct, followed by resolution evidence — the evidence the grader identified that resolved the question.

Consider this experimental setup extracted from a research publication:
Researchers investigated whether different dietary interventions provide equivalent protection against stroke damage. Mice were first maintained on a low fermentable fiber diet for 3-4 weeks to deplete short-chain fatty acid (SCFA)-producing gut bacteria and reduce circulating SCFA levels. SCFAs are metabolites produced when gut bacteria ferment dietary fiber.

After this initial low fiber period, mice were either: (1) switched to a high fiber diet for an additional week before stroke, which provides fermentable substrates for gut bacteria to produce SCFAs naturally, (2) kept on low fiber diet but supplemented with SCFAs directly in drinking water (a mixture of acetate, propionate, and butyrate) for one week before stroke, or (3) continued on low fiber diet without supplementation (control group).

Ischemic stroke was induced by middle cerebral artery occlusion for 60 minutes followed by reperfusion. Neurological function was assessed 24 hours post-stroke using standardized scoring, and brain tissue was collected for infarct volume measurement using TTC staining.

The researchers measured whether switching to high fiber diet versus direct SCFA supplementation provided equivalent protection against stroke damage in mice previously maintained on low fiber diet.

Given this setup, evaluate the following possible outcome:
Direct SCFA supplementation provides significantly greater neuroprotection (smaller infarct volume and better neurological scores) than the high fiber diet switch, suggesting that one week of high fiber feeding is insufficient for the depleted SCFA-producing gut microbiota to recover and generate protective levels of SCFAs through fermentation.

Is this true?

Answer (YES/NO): NO